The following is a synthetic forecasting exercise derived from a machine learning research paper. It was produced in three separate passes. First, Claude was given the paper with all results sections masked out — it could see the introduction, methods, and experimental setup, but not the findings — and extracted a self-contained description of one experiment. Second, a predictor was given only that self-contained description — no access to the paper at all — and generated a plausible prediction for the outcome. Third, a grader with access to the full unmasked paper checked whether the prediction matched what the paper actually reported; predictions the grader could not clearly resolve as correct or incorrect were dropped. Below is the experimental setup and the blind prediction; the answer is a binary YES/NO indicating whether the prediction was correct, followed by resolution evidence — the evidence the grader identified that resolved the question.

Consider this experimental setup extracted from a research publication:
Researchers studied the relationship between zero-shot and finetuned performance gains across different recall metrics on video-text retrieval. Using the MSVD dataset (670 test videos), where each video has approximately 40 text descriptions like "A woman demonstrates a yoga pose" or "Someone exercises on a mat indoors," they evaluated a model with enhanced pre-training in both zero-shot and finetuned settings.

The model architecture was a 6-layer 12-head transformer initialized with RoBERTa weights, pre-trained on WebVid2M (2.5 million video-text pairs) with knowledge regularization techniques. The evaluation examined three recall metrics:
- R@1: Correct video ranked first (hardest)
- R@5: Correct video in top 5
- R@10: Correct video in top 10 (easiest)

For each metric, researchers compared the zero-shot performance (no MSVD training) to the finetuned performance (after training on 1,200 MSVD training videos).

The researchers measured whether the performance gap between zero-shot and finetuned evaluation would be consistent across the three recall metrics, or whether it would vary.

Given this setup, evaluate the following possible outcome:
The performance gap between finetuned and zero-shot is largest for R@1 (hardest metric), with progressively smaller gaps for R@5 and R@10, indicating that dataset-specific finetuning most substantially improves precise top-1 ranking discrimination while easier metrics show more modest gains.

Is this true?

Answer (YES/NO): NO